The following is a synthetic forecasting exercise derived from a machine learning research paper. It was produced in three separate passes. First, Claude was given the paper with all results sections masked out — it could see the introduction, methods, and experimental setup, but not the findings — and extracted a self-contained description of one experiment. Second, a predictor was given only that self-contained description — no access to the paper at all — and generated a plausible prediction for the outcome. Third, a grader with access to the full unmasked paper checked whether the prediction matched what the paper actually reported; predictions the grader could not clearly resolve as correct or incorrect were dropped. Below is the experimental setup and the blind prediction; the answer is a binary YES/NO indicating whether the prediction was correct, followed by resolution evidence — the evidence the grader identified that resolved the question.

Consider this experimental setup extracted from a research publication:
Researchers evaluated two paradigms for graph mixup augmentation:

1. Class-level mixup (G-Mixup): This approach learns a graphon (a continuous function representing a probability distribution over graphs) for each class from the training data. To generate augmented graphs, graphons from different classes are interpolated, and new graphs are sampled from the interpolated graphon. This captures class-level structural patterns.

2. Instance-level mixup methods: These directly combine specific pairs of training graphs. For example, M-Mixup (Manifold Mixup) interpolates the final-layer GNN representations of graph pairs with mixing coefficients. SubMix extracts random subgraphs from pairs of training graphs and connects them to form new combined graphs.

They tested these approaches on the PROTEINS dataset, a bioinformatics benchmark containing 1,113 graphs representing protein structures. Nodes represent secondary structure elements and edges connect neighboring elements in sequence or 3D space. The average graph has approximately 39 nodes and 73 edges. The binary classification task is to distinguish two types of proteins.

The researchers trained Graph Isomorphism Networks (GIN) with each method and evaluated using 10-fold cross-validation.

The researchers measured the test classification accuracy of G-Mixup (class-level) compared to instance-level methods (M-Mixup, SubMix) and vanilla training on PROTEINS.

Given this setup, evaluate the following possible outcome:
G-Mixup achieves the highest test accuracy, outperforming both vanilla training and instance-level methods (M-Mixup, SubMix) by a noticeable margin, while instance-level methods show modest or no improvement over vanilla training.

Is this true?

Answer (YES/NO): NO